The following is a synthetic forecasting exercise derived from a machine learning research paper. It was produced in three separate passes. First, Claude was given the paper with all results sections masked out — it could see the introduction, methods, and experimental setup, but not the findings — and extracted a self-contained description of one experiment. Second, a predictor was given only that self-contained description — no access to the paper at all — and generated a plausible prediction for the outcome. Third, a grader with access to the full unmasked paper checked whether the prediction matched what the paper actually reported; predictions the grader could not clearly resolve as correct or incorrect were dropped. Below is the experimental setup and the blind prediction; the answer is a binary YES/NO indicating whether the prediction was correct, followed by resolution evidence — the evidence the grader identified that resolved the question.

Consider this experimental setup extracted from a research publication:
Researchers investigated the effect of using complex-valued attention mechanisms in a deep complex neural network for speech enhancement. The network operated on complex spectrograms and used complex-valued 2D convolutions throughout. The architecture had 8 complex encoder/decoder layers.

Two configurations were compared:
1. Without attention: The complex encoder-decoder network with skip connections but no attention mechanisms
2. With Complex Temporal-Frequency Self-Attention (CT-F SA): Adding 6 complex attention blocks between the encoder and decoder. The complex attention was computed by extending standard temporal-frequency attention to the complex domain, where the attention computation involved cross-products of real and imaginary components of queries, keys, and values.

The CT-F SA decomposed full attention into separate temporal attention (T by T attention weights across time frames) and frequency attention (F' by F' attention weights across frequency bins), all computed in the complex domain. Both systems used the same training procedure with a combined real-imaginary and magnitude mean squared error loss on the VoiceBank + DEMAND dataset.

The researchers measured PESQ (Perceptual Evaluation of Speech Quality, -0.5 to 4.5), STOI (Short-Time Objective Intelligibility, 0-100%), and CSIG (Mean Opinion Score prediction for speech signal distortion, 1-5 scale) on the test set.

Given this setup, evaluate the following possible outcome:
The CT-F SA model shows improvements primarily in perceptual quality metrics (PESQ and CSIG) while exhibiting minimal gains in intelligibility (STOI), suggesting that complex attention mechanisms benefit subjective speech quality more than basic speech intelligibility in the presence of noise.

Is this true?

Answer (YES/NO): YES